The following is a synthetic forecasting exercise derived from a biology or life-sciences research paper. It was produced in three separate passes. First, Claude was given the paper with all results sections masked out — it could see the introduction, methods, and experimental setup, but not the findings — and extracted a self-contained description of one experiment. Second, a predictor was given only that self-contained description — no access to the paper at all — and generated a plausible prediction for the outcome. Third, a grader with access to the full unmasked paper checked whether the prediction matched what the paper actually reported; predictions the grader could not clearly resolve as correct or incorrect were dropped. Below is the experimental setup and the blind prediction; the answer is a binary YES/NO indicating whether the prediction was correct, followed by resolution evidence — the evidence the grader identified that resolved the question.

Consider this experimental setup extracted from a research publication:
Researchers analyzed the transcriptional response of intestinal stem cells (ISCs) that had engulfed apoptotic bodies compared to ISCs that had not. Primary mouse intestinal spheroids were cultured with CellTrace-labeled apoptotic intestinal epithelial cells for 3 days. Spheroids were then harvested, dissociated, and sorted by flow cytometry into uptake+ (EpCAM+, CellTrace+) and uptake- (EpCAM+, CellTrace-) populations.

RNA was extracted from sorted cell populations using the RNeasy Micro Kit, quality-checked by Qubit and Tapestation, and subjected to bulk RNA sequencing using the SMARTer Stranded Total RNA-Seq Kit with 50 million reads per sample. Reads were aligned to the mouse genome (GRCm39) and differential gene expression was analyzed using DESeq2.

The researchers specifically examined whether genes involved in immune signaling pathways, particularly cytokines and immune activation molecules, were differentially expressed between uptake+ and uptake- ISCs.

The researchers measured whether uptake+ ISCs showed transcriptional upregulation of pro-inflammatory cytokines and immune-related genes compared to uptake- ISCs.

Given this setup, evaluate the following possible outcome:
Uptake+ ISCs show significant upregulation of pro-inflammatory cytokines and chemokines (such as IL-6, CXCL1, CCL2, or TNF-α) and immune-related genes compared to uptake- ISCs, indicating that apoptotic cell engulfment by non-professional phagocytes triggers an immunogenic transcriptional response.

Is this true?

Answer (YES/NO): YES